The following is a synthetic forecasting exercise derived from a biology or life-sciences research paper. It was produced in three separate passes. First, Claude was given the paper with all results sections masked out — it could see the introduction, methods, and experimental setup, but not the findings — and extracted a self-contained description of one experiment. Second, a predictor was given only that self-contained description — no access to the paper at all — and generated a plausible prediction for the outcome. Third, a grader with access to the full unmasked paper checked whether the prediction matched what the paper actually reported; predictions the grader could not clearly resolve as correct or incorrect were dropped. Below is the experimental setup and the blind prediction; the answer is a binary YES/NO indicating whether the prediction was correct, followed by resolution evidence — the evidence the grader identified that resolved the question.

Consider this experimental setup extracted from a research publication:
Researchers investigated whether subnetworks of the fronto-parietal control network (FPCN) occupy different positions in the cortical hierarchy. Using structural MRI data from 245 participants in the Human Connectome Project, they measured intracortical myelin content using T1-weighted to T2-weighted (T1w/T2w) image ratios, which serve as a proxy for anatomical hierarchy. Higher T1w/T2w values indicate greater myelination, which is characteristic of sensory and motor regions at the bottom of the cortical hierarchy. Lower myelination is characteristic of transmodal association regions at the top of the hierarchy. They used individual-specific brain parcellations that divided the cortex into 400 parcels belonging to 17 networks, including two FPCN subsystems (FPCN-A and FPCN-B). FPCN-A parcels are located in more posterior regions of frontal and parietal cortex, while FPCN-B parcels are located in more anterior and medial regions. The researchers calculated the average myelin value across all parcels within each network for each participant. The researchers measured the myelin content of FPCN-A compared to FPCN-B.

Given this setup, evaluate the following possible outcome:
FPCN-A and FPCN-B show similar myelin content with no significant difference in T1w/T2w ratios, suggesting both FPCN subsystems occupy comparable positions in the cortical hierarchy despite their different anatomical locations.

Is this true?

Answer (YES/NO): NO